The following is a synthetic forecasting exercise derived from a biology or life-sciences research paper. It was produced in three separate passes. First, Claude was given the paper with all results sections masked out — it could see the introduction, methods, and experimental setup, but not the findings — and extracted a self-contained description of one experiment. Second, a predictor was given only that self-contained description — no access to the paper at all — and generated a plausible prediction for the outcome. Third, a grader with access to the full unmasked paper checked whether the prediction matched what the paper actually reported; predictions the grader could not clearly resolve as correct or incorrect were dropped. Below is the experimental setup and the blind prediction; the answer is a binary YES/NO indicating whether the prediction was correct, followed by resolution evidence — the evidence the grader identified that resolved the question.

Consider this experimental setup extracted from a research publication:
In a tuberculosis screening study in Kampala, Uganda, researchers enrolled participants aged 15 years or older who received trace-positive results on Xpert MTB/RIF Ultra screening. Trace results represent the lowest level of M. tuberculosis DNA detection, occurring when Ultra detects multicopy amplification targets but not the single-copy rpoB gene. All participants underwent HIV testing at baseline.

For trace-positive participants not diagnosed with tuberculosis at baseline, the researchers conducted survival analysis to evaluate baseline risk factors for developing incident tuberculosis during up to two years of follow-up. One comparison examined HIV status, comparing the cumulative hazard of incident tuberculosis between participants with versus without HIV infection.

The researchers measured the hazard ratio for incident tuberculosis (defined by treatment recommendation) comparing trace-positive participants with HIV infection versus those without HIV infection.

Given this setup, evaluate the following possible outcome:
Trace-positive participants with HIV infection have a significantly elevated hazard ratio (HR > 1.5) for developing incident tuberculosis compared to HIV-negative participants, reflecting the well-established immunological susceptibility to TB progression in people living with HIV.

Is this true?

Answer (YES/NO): NO